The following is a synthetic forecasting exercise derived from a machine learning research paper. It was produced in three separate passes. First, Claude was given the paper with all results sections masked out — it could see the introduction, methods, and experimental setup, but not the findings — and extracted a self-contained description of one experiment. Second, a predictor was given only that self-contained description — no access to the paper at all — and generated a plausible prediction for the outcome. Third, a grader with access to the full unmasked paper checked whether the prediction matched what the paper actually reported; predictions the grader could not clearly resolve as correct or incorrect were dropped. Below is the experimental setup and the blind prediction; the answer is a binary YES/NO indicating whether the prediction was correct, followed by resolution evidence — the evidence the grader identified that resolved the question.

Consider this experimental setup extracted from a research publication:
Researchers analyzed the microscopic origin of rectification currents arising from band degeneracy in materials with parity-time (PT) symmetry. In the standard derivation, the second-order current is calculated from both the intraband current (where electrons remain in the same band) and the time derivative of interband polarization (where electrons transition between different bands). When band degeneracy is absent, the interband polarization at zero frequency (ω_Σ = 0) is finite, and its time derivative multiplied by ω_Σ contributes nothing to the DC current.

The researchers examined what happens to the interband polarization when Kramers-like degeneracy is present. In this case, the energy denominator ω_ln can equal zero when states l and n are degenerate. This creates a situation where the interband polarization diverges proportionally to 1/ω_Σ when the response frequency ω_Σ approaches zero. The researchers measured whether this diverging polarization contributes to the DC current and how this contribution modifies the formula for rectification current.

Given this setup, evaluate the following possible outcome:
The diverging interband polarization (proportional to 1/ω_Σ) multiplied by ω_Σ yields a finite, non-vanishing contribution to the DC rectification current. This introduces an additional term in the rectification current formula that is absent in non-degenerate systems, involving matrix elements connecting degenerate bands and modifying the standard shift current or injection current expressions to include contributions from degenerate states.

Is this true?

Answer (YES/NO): YES